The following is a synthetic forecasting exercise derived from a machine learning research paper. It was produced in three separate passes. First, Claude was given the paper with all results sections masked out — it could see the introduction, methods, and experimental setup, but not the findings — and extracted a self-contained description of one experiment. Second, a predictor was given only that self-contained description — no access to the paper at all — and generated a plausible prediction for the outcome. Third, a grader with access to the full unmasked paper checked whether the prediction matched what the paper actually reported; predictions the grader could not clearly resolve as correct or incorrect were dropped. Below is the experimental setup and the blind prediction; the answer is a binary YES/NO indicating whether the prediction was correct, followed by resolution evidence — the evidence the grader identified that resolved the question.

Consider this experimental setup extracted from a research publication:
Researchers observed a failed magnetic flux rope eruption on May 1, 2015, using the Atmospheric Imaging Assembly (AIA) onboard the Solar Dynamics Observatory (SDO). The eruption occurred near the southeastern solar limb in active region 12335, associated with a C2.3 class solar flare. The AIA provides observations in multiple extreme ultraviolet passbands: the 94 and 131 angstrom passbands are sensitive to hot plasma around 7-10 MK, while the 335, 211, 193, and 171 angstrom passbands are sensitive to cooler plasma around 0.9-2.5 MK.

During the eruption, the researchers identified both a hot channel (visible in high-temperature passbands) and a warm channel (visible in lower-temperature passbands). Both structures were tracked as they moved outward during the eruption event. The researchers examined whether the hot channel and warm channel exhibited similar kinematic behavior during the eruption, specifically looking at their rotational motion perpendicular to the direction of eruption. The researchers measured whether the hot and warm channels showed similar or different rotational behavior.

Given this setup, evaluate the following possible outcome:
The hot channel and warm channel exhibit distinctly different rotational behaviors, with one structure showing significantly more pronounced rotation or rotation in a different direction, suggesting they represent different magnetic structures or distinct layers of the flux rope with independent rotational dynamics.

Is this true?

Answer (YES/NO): NO